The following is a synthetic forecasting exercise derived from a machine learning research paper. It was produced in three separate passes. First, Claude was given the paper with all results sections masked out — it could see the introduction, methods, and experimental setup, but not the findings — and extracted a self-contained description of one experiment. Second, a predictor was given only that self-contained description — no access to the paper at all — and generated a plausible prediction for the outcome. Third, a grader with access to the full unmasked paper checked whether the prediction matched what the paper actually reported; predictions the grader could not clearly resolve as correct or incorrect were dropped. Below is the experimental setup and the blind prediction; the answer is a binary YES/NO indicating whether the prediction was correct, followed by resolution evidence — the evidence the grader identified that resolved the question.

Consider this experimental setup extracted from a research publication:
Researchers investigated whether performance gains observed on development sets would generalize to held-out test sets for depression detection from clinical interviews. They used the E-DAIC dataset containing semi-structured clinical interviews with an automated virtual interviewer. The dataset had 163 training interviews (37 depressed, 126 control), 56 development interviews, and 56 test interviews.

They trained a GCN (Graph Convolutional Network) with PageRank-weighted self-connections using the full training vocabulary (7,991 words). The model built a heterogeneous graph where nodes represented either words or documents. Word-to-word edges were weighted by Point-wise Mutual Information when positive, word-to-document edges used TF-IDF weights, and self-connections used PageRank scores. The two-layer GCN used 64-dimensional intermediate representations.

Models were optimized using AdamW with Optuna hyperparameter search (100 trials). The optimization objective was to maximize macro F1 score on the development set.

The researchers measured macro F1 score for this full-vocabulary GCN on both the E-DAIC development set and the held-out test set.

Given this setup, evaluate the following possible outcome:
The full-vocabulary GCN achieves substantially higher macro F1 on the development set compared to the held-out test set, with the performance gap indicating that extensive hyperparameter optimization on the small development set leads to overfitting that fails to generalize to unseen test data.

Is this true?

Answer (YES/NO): YES